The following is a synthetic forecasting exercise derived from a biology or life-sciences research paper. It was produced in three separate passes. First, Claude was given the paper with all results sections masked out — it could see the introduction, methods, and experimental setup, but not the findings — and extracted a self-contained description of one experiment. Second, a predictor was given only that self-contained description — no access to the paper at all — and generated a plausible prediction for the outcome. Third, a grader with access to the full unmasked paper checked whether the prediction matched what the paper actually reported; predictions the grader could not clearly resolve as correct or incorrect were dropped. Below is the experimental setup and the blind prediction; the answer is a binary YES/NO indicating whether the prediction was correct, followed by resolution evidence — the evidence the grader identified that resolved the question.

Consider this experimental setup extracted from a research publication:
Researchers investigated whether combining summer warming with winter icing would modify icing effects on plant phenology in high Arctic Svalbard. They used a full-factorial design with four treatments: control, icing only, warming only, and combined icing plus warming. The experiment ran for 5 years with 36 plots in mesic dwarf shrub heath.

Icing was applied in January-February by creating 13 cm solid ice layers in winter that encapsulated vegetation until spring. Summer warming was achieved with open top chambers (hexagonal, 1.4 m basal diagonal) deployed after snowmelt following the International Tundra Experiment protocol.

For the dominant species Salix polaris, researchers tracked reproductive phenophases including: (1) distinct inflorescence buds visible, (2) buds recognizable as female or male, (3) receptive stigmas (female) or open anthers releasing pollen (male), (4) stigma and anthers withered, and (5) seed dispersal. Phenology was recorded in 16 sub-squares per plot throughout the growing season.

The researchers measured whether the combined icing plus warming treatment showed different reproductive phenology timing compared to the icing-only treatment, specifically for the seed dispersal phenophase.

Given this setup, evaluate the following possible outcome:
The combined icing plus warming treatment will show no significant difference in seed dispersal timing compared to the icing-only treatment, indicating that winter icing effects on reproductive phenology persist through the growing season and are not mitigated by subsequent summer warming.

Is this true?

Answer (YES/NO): NO